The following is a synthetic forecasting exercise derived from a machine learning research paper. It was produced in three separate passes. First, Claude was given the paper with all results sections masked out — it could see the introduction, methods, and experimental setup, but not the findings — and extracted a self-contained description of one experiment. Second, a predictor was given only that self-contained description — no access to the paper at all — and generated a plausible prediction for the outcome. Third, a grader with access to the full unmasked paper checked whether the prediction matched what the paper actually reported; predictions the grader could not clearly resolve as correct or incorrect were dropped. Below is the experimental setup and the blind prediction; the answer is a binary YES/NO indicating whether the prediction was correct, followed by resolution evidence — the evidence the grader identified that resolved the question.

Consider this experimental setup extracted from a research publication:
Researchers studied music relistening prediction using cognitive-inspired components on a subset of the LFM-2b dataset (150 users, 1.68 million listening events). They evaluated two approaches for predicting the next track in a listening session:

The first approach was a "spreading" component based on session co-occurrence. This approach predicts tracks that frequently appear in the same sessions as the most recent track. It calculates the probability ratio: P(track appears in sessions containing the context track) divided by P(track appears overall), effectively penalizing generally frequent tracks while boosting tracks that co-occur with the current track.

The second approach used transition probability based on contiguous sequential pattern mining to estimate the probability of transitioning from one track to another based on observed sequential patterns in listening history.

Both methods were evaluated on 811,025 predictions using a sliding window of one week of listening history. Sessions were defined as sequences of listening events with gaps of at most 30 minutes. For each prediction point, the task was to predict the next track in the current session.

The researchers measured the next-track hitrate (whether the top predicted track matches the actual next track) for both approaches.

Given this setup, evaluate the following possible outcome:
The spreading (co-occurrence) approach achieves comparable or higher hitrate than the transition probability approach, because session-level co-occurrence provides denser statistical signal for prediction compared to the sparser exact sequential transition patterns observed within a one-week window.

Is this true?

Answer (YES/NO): NO